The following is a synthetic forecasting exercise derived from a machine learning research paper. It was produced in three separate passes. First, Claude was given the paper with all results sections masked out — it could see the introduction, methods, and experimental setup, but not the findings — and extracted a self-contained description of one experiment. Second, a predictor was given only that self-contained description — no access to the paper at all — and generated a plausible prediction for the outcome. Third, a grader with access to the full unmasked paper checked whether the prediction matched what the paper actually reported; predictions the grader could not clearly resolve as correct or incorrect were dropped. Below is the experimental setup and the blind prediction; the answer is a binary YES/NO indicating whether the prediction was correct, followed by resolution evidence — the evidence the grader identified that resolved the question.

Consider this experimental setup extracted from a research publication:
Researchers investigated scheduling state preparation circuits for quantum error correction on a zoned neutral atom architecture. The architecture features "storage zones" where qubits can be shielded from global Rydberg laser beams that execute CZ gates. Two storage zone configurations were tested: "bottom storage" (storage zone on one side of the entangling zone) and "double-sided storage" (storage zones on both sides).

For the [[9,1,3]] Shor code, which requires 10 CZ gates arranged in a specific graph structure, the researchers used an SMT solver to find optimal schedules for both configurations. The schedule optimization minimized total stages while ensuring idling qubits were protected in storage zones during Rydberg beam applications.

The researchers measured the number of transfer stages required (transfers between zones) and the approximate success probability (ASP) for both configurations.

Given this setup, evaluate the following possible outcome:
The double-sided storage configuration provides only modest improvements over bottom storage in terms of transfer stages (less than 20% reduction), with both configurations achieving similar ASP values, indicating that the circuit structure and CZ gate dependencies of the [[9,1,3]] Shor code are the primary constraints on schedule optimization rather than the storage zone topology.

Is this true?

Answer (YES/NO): NO